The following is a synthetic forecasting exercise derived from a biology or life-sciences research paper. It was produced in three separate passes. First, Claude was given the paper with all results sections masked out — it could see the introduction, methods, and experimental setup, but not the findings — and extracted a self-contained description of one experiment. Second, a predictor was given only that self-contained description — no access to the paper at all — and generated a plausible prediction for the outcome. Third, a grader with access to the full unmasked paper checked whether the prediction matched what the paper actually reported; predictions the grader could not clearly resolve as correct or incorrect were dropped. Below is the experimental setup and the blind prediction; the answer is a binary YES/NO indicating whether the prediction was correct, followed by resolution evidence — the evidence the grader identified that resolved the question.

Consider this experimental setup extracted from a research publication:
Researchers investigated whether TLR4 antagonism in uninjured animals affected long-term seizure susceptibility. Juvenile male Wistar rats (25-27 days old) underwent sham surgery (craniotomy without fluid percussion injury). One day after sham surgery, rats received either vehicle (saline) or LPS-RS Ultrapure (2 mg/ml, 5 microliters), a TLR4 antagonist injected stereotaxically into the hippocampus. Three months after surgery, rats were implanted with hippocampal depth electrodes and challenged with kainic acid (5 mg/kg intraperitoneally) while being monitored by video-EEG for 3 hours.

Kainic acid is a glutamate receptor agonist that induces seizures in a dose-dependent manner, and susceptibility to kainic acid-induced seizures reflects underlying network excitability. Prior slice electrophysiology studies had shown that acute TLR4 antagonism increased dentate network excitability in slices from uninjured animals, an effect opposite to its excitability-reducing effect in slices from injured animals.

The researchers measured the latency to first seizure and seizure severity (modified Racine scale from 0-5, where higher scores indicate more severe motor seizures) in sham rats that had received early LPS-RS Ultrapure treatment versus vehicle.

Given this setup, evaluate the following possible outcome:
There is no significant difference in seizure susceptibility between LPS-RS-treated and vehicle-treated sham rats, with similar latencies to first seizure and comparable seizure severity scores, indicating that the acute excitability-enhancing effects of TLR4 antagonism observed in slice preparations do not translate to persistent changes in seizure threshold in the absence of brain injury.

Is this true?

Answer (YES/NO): NO